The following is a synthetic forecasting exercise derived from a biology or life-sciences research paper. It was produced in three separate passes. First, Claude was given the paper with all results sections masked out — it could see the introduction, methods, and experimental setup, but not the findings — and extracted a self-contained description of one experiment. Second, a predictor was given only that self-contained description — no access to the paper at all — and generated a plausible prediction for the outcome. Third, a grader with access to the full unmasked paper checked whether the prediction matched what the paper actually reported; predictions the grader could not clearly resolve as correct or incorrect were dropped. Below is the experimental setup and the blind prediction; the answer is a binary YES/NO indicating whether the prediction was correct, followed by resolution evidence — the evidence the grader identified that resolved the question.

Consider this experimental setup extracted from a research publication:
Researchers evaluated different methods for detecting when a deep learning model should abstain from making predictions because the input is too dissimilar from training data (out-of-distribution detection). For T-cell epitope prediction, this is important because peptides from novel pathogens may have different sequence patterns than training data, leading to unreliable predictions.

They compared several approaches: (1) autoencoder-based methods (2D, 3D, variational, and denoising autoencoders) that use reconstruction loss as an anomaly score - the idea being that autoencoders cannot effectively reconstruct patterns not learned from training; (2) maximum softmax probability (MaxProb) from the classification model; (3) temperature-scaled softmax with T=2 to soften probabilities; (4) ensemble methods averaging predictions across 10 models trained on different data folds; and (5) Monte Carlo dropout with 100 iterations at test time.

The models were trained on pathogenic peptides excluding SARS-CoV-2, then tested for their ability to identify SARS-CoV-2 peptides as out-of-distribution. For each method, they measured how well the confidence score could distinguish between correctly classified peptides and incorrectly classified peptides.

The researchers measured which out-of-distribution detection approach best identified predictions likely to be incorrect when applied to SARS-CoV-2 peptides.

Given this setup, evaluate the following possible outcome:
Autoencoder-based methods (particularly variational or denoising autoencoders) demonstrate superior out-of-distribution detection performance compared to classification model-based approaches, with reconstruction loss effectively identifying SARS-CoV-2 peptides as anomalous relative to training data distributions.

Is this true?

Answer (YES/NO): NO